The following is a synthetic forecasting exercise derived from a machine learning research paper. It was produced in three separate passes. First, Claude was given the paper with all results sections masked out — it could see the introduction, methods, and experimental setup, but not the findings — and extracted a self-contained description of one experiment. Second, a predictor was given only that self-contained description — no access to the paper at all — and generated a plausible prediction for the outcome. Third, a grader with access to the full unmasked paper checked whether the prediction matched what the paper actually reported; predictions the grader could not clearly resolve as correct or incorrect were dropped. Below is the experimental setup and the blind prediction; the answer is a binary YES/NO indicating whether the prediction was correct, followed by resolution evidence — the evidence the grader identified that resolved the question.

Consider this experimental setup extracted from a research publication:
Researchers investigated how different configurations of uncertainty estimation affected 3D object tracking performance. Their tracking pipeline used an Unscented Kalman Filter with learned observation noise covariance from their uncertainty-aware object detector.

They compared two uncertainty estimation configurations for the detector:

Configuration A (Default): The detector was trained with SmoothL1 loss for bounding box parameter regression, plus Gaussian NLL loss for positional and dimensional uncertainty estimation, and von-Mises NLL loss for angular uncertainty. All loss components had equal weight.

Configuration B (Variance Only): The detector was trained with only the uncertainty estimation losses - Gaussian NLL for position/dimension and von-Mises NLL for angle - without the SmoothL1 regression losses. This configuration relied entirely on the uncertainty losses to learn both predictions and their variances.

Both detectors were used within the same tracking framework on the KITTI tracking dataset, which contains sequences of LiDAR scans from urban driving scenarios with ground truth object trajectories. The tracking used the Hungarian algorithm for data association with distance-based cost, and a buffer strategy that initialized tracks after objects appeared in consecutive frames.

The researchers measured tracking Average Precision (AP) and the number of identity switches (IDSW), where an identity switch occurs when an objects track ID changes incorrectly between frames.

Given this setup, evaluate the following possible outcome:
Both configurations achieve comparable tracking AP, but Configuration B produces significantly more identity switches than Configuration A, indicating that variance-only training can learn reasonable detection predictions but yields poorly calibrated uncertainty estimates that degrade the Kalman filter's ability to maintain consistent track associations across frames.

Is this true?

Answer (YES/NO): NO